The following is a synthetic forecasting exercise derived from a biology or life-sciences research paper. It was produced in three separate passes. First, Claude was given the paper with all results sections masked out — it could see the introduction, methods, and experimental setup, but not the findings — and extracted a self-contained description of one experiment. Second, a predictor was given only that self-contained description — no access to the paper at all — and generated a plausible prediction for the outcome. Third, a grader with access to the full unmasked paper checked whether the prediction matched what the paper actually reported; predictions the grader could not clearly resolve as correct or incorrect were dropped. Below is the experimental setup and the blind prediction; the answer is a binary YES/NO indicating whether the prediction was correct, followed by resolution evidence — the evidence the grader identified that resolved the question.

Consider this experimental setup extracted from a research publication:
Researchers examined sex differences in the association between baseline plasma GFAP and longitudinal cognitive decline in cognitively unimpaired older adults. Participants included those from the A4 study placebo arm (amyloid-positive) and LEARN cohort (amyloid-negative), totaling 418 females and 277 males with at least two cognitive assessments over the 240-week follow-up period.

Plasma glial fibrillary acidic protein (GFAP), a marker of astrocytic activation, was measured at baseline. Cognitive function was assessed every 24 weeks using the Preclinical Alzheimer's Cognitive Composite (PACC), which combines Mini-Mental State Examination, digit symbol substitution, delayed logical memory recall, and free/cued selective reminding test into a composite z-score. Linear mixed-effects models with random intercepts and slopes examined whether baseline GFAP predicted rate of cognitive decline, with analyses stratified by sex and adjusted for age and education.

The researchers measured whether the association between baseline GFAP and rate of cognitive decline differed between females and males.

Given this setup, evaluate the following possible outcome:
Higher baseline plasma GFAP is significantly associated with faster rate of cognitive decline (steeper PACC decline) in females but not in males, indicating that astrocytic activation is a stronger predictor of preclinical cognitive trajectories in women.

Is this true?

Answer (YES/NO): NO